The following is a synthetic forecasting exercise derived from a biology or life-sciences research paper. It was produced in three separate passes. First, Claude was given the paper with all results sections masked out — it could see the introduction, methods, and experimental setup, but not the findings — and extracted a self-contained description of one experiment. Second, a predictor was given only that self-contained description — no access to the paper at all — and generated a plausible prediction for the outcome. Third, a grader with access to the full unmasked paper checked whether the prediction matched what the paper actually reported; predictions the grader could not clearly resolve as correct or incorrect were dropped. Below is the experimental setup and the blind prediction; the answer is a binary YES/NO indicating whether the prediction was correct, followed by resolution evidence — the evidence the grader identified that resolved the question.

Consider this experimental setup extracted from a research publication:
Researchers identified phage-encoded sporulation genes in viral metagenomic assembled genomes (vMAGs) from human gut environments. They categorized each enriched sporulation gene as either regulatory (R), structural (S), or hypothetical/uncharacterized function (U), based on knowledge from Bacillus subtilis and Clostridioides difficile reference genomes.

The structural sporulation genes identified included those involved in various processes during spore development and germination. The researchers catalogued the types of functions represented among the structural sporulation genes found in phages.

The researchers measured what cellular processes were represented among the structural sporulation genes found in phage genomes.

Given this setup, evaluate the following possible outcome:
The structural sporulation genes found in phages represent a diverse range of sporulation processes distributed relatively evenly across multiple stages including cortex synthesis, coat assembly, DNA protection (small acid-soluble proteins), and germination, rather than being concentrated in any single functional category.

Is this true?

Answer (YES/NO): NO